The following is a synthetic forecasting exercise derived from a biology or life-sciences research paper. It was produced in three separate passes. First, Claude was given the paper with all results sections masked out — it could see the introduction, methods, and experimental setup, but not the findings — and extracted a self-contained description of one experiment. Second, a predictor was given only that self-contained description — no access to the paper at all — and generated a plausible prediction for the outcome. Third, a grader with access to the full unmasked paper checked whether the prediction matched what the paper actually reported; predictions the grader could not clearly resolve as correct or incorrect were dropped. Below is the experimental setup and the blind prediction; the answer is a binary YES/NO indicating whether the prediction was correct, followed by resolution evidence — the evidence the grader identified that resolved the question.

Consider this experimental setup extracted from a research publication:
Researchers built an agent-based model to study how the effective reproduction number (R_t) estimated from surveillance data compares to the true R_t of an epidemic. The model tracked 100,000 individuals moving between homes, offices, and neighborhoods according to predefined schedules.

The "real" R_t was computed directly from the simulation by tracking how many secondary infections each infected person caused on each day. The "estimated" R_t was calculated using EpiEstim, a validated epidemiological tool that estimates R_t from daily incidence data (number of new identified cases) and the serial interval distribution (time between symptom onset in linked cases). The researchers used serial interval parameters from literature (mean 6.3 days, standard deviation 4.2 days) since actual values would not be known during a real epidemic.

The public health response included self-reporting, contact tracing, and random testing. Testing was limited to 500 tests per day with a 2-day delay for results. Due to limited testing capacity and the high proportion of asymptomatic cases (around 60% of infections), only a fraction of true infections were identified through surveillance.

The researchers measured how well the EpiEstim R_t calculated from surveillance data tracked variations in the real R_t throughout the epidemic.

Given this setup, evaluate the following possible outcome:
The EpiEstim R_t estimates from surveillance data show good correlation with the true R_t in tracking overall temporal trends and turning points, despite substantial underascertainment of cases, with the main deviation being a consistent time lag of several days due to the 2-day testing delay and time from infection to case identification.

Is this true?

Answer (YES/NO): NO